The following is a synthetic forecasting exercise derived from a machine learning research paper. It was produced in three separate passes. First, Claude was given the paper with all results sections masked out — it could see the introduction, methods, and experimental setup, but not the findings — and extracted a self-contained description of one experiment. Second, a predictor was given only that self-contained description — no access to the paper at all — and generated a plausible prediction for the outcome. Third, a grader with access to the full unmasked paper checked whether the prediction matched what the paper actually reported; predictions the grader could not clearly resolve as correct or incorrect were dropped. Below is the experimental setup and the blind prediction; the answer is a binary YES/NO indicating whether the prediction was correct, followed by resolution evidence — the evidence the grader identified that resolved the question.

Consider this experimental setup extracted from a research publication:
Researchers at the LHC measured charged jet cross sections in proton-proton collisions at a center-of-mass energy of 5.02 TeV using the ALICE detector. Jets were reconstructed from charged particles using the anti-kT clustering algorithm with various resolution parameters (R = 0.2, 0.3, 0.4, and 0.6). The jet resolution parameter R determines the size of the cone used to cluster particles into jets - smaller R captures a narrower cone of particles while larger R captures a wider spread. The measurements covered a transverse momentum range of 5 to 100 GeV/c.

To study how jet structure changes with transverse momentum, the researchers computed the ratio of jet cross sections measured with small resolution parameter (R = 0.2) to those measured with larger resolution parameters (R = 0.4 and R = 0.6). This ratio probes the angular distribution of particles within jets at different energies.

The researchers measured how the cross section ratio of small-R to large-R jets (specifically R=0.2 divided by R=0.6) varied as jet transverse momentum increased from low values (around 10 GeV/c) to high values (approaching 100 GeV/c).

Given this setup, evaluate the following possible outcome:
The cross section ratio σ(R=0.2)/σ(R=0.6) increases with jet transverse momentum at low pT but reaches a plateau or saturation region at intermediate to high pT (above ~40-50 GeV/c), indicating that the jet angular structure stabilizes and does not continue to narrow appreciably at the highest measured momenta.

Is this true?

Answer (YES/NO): YES